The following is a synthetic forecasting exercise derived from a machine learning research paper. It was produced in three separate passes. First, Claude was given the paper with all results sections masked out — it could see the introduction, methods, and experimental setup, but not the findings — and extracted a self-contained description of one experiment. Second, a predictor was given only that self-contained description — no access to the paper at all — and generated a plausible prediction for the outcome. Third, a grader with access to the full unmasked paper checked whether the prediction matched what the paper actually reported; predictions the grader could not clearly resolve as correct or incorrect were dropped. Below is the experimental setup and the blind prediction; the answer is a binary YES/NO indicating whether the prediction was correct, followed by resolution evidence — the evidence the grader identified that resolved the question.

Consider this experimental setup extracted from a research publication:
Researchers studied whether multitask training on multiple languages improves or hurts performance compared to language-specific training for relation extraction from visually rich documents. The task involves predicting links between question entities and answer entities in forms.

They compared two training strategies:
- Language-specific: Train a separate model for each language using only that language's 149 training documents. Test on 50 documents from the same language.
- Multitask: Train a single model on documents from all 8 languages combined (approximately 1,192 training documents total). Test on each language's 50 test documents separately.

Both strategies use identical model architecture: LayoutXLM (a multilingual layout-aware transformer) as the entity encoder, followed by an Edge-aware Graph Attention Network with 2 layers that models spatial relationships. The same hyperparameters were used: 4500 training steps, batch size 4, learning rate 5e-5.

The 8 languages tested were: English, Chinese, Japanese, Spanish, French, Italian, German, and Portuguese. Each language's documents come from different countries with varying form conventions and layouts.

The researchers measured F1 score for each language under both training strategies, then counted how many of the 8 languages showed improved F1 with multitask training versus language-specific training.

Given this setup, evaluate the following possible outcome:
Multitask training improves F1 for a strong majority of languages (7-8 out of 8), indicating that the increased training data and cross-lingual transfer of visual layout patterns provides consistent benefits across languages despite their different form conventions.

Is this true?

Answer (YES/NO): YES